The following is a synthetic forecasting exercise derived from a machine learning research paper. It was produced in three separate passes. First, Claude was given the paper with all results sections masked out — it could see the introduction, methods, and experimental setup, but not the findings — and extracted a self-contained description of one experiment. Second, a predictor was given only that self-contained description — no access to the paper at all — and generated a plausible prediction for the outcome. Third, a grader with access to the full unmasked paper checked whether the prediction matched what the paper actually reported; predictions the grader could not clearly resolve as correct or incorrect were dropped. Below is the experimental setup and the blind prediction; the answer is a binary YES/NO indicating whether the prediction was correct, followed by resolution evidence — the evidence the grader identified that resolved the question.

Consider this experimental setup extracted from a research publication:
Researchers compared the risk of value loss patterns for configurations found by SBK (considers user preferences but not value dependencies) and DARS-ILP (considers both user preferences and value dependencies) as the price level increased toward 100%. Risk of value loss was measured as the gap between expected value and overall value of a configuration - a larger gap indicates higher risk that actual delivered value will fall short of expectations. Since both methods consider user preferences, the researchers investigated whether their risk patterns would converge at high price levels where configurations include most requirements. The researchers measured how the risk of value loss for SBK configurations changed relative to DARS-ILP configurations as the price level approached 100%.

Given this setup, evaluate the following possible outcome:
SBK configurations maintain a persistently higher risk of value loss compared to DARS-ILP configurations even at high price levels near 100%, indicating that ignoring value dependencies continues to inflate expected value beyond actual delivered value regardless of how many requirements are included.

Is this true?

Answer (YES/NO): NO